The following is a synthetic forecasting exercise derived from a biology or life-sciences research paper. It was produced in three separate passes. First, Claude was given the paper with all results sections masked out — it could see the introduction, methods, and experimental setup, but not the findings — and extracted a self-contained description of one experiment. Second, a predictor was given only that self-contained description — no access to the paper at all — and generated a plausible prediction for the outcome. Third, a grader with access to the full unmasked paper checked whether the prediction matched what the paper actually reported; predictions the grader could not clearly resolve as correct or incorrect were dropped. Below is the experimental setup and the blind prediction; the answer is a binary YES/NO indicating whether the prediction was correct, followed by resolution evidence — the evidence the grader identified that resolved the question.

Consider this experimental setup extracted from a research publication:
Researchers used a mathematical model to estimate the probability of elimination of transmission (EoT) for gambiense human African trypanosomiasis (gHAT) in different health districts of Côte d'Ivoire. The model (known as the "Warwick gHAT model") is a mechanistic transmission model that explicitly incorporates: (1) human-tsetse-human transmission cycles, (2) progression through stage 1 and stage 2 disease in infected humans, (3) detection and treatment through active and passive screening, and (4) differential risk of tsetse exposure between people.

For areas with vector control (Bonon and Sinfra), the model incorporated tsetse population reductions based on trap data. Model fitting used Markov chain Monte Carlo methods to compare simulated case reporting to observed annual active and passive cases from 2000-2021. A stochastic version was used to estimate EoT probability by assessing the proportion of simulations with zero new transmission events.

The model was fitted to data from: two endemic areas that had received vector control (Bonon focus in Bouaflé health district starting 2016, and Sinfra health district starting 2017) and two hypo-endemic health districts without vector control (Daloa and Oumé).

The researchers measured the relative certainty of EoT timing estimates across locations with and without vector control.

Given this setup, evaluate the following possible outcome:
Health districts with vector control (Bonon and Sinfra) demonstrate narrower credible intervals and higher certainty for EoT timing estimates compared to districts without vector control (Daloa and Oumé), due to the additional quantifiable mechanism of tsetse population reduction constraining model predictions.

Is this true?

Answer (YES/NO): YES